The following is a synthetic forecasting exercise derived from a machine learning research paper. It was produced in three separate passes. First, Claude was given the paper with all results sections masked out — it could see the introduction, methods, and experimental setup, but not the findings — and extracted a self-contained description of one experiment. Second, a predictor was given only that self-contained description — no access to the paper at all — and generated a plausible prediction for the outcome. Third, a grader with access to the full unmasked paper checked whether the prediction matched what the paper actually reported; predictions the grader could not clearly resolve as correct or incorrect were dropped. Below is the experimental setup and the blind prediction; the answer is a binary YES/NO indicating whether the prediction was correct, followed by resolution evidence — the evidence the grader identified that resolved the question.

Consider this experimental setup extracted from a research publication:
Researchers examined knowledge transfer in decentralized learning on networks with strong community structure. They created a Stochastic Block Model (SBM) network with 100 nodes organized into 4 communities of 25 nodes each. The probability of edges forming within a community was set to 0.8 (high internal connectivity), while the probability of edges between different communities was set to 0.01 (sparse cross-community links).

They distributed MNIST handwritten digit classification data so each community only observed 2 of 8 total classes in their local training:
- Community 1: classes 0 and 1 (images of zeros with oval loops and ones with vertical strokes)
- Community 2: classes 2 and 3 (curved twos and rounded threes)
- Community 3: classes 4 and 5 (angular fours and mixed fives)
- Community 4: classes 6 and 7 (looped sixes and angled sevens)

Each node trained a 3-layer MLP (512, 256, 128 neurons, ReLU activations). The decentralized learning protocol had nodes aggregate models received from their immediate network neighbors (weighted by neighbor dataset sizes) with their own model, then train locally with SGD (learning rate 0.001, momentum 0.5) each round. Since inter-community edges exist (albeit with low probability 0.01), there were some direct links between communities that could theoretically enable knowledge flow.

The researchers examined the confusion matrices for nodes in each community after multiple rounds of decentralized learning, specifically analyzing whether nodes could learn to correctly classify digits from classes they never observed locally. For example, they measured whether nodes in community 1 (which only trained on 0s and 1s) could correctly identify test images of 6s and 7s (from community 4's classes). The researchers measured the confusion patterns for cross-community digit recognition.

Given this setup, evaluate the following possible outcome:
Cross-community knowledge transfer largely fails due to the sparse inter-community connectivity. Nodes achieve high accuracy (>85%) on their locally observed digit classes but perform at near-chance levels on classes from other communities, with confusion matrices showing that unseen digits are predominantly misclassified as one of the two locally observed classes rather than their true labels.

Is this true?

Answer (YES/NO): NO